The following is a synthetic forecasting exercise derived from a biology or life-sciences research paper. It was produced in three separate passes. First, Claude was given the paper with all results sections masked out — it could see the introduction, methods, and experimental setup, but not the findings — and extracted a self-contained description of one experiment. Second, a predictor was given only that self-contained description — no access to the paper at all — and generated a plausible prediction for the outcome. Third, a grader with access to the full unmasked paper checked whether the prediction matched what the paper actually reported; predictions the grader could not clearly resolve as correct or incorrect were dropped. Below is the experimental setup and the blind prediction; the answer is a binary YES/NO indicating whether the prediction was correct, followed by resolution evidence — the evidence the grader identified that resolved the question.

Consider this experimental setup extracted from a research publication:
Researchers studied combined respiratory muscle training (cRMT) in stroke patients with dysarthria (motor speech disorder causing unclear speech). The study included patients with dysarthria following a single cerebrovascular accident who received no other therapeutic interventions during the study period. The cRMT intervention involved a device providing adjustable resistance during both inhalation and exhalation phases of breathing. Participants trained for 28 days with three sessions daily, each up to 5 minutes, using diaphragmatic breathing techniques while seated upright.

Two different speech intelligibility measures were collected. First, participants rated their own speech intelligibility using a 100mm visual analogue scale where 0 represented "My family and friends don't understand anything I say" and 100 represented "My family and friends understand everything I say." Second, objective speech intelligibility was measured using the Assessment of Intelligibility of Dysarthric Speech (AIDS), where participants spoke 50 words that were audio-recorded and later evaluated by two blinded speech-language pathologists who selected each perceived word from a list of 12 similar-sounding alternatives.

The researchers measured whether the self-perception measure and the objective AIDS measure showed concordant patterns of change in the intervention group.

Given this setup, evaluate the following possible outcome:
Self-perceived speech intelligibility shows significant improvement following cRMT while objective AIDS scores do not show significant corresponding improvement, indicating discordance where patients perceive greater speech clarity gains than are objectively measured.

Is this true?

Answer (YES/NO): NO